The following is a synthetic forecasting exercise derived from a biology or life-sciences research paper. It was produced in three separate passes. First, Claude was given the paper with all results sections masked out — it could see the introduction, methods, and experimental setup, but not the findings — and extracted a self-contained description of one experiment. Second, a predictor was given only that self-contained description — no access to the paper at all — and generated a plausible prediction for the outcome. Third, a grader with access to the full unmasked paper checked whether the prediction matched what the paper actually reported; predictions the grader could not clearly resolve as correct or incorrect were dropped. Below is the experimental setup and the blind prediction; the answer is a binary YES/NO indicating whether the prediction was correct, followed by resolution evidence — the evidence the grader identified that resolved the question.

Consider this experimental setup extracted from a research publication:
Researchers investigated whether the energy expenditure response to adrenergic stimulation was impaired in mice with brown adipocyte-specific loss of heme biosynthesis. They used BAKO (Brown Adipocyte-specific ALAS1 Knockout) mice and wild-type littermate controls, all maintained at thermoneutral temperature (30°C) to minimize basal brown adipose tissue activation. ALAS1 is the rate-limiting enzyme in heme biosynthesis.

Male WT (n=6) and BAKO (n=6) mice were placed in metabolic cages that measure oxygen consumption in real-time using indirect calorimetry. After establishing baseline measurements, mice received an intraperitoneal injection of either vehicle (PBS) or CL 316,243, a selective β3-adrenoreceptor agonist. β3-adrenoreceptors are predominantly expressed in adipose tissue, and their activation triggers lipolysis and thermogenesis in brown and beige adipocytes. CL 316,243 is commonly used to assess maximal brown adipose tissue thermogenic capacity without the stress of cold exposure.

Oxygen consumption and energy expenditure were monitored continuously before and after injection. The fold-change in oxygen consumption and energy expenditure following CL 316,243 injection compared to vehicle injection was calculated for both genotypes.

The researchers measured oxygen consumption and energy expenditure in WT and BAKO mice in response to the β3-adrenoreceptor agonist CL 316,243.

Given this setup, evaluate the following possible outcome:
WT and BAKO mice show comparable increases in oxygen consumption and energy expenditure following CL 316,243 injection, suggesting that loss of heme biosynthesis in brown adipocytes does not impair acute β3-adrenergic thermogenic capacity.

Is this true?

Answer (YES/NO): NO